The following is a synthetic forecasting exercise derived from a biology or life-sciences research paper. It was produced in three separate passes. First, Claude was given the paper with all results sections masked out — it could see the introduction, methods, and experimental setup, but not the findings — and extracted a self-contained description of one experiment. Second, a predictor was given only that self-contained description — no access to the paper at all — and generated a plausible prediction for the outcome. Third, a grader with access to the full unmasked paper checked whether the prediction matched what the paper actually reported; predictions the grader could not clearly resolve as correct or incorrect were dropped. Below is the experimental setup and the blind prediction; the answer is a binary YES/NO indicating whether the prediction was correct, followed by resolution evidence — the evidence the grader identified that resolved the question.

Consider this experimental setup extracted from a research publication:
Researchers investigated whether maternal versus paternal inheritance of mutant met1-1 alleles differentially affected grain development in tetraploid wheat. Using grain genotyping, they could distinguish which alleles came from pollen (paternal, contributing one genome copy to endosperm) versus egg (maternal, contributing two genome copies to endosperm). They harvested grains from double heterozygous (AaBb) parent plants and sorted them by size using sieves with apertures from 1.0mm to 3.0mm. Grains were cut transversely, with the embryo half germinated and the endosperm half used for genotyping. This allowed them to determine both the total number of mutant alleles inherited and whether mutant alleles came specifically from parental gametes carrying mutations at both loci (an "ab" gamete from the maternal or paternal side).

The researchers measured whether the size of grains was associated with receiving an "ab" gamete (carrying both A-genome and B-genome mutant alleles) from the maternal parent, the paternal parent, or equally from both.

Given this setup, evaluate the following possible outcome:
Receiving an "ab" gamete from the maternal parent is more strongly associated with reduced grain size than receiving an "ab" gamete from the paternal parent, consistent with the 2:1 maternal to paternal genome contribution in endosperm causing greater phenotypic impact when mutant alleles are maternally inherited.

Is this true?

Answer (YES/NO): NO